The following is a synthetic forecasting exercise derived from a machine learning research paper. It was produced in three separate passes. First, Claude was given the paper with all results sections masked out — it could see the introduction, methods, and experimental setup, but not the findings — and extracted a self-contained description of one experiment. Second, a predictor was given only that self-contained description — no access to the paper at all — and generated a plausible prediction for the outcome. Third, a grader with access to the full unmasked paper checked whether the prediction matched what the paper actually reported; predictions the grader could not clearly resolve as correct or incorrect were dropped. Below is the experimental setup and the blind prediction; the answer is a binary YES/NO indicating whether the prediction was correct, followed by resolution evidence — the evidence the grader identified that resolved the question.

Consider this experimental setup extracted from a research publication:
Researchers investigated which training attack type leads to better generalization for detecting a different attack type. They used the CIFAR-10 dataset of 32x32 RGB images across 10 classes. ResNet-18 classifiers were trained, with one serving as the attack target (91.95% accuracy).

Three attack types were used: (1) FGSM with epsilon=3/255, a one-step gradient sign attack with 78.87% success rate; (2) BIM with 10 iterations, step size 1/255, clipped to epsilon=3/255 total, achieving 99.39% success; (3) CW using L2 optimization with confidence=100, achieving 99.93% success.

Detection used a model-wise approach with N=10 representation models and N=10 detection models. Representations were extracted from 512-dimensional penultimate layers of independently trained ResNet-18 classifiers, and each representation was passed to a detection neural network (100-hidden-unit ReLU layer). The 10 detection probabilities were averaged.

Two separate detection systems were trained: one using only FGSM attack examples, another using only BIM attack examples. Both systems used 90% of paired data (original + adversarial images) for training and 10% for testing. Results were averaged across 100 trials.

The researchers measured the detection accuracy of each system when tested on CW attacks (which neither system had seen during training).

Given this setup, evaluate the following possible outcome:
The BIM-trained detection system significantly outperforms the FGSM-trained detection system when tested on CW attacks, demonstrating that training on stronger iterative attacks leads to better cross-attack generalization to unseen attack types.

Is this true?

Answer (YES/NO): YES